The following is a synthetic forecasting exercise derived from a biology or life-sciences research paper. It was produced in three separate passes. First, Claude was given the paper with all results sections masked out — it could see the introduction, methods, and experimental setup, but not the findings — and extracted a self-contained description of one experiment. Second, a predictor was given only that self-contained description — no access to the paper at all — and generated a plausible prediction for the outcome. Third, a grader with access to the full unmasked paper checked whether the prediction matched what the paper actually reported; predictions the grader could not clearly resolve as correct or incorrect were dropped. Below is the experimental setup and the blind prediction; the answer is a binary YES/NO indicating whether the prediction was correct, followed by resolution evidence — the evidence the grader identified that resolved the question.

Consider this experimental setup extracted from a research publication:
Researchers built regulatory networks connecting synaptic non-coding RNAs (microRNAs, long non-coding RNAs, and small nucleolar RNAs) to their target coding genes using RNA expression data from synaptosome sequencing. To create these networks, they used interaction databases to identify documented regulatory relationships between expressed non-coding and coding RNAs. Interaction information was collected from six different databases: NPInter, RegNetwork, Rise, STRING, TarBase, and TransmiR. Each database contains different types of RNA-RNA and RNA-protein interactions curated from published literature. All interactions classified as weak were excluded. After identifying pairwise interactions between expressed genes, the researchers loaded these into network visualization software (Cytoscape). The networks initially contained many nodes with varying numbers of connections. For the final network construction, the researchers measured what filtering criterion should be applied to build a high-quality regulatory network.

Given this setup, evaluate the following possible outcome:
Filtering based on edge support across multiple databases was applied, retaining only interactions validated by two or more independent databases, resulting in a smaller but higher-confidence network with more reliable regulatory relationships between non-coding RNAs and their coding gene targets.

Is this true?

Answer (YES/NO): NO